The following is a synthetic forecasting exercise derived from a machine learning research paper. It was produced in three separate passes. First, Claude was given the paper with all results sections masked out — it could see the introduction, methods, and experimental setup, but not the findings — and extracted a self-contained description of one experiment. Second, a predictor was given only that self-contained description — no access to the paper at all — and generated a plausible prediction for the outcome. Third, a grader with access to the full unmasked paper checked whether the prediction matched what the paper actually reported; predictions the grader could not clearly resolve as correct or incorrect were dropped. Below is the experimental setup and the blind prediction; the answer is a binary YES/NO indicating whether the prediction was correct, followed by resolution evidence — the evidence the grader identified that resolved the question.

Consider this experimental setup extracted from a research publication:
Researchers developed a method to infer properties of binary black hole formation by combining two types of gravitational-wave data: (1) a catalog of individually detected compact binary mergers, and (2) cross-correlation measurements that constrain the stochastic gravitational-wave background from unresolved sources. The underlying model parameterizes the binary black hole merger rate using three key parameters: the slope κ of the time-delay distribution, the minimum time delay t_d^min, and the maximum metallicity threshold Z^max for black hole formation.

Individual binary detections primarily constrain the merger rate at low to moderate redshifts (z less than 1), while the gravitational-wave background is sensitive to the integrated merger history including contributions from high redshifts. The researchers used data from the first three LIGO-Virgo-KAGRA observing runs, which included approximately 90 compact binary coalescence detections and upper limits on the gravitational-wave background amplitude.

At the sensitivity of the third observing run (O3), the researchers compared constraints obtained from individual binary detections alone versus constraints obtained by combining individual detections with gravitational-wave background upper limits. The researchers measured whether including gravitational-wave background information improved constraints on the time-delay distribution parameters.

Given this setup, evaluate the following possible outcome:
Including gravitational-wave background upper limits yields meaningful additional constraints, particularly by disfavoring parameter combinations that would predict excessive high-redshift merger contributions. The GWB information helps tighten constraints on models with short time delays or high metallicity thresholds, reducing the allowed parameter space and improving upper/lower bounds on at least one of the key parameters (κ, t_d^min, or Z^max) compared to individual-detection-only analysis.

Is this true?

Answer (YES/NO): NO